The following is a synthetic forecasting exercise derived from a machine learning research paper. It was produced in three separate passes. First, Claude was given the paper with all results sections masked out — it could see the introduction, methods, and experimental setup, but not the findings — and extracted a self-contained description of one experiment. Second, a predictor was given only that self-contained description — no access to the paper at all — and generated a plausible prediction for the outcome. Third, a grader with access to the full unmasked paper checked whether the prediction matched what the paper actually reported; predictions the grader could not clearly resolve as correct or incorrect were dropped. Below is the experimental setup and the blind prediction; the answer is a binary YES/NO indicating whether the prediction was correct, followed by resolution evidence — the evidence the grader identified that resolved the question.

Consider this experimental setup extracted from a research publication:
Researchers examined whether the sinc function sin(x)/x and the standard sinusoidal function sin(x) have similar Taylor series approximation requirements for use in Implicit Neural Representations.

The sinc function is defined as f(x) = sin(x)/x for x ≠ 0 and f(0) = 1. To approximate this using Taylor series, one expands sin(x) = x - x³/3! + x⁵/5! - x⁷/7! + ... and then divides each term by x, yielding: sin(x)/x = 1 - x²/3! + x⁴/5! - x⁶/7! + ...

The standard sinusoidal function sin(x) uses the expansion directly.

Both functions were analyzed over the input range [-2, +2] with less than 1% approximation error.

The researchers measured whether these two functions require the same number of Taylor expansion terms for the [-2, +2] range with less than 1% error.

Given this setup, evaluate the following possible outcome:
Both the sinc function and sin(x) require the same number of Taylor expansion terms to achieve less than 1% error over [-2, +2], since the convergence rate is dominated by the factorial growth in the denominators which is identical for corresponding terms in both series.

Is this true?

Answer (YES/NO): YES